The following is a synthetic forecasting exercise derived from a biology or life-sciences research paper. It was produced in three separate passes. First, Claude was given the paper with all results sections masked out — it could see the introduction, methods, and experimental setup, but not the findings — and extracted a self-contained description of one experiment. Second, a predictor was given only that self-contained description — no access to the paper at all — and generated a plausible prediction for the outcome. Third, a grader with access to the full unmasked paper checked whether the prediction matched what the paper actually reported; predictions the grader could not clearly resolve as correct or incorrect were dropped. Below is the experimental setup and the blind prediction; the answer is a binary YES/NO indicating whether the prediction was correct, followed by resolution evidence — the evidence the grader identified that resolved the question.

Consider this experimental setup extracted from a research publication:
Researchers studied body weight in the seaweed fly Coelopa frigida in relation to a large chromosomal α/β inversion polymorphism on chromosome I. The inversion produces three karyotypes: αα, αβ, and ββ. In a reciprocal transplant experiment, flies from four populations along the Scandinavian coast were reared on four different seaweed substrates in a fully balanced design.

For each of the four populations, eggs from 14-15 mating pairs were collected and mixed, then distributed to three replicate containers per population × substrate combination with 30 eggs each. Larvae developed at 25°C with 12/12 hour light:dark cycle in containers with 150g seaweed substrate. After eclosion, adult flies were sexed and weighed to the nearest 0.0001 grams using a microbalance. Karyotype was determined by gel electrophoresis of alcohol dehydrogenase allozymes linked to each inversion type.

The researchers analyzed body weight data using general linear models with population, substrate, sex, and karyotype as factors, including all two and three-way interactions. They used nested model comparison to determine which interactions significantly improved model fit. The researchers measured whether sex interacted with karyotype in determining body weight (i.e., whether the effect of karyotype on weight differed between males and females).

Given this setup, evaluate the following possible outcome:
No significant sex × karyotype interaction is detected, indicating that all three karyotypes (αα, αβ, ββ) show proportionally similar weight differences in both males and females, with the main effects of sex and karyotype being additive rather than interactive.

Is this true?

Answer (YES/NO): NO